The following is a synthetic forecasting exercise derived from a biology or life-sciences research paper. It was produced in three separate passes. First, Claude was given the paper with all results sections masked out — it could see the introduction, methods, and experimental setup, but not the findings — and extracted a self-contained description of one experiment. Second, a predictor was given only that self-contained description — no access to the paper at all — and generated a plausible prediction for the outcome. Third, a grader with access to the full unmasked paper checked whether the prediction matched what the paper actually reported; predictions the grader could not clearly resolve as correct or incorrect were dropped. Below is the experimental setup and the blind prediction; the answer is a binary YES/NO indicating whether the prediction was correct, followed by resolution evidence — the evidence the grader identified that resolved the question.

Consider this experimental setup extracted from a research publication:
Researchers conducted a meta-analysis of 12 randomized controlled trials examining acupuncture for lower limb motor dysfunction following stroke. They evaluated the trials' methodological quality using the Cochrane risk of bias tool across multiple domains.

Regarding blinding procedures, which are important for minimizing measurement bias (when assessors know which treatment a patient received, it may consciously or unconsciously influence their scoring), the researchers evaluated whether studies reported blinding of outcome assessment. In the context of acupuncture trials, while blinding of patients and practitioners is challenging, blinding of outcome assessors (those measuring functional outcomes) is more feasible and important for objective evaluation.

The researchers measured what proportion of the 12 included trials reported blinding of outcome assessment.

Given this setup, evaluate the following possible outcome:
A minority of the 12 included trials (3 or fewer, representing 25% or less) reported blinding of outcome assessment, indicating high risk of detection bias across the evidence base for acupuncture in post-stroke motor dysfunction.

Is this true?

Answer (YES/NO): NO